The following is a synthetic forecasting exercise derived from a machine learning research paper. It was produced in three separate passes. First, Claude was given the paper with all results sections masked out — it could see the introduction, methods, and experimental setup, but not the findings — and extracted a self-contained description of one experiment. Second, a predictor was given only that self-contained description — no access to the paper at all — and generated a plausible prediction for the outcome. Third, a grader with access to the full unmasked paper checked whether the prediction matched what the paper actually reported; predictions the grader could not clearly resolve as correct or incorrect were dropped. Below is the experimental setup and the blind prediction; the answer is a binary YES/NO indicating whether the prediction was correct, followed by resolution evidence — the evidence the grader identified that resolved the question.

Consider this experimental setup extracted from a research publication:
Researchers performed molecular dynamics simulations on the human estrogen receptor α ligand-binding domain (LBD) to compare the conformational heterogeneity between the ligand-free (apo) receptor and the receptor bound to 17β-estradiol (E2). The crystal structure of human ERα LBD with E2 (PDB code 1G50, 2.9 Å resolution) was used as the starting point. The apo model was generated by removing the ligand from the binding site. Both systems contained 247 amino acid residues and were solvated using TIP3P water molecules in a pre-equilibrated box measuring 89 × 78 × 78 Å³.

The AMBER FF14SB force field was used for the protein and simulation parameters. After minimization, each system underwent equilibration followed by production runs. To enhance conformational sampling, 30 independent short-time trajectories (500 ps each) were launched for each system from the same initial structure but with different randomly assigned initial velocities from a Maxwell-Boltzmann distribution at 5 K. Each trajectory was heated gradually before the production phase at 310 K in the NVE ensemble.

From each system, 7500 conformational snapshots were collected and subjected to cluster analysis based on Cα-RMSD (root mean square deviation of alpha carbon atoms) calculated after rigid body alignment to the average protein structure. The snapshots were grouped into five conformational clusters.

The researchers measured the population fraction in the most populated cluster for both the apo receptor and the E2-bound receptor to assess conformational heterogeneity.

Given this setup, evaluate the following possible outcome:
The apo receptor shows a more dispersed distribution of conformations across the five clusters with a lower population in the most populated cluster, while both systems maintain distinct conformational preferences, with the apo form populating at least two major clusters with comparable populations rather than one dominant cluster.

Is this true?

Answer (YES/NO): NO